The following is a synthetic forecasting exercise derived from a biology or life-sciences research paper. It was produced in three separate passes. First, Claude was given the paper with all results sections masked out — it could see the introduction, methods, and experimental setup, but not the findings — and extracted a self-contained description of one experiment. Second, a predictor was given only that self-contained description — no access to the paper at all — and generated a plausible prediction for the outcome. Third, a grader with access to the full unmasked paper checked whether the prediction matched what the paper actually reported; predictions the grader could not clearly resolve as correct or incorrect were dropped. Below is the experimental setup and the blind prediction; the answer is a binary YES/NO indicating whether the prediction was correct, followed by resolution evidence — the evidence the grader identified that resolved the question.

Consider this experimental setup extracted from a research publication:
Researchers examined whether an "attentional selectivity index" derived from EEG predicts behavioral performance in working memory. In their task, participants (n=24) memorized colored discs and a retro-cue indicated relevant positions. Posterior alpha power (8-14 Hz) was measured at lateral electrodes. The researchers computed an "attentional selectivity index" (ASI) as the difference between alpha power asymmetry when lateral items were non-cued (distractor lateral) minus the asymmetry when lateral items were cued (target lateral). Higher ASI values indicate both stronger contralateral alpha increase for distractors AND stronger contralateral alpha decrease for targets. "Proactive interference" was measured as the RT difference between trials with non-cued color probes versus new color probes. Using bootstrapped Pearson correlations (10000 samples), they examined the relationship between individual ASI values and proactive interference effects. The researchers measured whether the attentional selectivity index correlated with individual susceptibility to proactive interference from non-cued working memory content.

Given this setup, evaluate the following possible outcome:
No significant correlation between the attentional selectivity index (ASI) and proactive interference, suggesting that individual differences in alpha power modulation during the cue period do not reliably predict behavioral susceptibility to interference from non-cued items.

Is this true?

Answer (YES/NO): NO